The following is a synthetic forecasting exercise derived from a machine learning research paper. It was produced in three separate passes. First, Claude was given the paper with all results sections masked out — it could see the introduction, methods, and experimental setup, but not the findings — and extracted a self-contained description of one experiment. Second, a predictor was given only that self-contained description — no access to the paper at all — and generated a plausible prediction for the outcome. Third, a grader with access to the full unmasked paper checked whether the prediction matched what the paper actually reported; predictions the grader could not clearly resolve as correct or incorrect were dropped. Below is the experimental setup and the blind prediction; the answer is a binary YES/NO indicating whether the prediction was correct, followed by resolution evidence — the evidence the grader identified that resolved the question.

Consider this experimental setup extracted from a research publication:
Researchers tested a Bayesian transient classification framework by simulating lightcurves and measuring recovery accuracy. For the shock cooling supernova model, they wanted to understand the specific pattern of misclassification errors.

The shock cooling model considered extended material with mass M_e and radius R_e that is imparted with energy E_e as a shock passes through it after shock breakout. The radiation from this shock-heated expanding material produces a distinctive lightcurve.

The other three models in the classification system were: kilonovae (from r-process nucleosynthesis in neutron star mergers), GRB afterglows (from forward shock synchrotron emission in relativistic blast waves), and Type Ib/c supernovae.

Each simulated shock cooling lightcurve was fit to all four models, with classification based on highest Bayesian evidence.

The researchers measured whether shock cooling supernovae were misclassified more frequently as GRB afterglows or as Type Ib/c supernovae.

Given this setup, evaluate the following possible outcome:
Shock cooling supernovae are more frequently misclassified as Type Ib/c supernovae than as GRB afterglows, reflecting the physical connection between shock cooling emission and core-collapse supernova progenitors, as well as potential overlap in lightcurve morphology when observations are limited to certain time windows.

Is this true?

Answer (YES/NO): YES